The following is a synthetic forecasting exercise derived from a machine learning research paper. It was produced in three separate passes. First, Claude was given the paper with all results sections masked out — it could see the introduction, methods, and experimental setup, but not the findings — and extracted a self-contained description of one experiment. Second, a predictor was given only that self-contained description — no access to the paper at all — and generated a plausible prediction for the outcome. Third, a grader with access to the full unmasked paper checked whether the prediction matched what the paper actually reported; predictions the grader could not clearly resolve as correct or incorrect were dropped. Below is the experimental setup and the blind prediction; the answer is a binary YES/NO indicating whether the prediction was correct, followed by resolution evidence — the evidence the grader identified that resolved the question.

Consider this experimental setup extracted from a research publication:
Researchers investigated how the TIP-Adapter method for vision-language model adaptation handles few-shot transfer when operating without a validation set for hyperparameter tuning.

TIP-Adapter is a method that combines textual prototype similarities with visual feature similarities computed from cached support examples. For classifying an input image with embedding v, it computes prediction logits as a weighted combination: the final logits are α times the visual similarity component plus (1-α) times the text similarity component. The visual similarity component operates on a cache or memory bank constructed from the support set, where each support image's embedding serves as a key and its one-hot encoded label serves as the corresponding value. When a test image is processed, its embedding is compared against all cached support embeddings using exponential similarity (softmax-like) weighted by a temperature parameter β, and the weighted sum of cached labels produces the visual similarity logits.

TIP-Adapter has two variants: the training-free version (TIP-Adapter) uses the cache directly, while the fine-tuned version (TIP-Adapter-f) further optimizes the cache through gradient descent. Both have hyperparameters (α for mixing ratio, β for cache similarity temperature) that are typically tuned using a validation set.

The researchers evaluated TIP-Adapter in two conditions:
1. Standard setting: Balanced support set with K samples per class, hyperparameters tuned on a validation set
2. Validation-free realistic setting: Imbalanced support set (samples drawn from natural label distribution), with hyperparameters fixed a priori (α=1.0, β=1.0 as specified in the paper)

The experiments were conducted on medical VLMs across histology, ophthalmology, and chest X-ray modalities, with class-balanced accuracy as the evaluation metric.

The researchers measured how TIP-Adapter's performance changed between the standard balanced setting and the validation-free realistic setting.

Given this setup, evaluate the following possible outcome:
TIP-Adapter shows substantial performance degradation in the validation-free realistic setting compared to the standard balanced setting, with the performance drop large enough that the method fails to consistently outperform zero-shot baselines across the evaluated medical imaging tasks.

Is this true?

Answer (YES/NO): YES